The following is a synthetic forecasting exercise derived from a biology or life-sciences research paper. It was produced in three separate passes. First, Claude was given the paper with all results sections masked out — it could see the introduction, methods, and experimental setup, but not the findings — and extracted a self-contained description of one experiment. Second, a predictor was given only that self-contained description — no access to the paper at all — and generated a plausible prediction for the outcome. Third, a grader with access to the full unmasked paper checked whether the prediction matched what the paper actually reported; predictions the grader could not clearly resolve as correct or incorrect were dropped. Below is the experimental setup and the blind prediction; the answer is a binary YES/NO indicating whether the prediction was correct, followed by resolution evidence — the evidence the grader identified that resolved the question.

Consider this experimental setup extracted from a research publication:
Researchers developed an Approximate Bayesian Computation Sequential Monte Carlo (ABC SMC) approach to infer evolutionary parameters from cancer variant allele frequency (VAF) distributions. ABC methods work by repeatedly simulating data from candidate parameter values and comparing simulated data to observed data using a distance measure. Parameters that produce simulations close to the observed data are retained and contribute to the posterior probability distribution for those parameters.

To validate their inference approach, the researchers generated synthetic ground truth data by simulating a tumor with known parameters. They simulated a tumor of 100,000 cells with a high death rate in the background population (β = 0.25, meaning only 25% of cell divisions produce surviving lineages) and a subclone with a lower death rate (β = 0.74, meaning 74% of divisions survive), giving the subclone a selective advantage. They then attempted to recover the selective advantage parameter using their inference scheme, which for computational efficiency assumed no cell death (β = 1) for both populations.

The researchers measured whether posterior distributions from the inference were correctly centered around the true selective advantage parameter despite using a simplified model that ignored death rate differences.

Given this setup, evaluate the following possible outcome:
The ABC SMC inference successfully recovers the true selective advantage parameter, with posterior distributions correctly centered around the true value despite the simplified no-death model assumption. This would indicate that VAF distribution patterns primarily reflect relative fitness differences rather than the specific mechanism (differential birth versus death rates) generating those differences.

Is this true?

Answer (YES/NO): YES